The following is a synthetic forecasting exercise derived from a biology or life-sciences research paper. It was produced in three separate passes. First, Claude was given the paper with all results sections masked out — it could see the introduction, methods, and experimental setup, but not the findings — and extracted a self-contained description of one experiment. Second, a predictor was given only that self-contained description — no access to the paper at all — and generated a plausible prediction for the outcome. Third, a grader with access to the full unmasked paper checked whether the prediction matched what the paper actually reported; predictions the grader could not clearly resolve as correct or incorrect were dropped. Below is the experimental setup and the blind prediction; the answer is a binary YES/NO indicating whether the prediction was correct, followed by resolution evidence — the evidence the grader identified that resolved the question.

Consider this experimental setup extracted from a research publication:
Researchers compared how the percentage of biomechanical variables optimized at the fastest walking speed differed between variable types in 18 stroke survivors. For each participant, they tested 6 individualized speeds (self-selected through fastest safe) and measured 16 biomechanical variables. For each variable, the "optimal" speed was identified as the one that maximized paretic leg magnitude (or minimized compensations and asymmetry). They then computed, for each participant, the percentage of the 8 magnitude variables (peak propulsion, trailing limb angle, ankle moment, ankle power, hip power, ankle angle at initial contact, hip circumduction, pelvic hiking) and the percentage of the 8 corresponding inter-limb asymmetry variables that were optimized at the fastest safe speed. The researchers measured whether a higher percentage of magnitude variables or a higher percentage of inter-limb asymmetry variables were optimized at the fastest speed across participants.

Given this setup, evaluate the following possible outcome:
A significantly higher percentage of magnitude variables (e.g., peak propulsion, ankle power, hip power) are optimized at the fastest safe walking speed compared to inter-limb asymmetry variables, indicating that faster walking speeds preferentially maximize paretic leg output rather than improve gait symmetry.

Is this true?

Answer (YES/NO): YES